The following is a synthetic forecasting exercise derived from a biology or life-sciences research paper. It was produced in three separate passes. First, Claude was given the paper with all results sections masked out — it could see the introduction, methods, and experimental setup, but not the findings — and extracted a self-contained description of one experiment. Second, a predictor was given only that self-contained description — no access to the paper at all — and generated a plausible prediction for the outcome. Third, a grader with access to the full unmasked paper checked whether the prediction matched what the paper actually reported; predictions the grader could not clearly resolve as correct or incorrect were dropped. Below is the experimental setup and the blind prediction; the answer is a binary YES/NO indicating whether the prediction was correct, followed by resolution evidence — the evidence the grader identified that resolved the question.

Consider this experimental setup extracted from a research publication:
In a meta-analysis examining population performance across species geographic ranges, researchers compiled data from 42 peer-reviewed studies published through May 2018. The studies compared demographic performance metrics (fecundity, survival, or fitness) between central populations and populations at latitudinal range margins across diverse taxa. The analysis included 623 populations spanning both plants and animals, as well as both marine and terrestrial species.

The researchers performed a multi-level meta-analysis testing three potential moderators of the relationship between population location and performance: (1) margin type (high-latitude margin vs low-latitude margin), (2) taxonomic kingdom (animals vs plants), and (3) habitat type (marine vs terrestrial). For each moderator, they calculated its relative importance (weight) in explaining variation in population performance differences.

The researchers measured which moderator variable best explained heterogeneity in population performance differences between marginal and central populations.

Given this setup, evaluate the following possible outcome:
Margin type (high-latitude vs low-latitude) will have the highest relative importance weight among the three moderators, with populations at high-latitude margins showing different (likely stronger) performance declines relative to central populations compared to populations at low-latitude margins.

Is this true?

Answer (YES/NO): NO